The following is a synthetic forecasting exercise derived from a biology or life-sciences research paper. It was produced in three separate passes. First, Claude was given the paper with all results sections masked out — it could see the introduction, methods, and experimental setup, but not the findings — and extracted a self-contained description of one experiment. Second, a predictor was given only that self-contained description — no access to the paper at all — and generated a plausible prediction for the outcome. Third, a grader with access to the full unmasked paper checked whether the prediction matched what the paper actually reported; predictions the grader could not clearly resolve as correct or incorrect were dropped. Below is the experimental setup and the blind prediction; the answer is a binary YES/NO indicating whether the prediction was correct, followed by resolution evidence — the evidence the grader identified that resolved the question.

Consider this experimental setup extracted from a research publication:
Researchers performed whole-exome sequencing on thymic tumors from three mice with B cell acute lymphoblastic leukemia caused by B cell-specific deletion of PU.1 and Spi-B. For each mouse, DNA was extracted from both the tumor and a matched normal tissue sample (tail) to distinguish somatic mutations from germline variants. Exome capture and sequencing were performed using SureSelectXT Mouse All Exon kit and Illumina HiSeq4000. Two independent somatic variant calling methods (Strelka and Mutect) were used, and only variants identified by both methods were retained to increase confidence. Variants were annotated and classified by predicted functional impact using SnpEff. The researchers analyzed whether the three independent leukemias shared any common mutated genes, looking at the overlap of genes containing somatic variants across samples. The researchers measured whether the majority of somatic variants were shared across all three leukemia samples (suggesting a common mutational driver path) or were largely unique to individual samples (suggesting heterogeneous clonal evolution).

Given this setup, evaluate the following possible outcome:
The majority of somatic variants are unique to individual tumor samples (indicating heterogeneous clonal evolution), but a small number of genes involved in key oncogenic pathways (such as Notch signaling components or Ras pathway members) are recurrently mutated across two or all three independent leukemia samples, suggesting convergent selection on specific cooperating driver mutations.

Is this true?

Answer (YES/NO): YES